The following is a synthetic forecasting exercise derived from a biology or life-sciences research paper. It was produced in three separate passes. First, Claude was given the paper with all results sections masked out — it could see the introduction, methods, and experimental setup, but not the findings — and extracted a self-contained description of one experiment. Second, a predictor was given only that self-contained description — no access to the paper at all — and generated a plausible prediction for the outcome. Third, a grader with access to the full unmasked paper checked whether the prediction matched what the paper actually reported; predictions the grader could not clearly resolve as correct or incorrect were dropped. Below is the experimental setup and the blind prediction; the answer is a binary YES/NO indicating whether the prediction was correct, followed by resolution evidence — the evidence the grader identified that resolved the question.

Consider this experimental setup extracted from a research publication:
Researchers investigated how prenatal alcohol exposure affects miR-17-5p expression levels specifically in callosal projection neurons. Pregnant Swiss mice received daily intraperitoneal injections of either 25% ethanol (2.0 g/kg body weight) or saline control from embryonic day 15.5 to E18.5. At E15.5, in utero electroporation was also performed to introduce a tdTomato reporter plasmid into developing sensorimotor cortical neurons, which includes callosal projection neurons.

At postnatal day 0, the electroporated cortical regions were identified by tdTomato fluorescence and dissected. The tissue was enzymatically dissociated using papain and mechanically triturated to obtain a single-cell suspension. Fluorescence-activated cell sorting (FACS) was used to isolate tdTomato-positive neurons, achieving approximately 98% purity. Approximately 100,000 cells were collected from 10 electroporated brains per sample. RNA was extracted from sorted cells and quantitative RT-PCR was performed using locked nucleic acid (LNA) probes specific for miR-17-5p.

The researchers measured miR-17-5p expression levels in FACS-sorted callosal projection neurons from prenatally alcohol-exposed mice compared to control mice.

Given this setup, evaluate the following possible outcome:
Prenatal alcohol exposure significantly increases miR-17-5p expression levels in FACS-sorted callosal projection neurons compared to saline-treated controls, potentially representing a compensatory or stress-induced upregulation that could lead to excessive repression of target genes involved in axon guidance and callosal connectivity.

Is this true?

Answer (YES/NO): NO